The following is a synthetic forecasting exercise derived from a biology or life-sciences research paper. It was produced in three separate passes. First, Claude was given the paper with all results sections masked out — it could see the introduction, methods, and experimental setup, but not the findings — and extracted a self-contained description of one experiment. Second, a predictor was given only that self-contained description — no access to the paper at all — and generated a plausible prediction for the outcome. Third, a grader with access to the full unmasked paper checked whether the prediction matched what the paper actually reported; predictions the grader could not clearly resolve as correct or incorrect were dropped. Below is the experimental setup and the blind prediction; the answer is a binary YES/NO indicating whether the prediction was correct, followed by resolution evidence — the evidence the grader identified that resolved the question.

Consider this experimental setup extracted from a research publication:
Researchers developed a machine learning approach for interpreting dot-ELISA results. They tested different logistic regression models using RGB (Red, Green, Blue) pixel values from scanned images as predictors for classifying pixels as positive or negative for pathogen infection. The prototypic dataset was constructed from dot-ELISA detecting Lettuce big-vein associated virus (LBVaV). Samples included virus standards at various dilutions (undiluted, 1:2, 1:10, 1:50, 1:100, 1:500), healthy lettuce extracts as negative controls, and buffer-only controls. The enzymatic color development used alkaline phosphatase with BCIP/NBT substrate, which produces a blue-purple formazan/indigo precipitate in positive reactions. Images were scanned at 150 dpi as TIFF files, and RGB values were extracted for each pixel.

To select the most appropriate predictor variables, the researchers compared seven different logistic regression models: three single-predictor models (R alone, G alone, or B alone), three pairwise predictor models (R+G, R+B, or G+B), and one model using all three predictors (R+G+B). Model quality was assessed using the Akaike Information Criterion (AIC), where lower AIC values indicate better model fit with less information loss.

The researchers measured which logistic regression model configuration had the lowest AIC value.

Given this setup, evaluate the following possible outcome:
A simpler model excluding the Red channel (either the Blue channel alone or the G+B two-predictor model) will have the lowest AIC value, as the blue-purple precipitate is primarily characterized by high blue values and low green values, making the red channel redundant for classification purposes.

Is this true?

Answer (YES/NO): NO